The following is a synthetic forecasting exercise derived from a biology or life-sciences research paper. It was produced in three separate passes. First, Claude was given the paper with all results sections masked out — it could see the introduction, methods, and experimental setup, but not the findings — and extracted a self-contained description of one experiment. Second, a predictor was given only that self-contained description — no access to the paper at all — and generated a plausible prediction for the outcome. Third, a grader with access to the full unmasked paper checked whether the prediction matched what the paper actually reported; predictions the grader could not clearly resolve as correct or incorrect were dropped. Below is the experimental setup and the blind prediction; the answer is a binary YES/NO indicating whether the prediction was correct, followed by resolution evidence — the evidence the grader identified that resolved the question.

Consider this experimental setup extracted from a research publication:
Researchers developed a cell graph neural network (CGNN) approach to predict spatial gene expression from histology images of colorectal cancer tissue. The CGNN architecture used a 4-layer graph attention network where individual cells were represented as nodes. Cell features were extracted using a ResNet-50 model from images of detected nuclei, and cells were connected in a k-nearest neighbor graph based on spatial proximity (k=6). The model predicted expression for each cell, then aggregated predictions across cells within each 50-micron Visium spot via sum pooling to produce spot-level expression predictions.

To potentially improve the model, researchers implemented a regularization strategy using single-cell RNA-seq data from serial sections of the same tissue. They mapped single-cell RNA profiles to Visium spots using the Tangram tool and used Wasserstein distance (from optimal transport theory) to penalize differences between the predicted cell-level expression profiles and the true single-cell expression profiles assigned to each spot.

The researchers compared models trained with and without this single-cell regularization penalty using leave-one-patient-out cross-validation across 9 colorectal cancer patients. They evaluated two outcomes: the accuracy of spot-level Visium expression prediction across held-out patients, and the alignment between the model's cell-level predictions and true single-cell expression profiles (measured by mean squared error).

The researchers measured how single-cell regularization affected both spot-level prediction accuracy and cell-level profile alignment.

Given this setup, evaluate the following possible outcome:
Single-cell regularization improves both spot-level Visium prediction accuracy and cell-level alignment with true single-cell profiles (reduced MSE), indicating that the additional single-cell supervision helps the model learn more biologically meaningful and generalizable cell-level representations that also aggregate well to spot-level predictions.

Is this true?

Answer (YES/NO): NO